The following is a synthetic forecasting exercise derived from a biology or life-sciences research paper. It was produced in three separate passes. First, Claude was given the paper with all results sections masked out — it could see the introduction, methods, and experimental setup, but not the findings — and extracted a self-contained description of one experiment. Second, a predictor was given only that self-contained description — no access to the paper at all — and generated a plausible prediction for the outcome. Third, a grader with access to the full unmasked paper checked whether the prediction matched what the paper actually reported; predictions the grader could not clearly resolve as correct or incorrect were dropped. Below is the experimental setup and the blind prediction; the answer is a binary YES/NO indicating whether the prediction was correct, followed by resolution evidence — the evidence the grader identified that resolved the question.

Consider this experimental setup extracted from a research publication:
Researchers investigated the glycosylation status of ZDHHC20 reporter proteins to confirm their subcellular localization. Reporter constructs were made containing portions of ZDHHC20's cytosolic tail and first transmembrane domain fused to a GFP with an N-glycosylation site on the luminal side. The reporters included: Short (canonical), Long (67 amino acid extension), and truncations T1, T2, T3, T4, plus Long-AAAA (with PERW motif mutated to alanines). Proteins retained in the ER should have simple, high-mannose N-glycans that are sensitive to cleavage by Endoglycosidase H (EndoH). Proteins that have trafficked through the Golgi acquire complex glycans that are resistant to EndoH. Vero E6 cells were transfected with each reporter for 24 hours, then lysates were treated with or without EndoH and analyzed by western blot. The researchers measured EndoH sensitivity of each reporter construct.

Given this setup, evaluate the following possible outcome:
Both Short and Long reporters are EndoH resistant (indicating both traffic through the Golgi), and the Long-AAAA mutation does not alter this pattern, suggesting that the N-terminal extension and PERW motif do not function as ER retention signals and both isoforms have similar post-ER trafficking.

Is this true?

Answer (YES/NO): NO